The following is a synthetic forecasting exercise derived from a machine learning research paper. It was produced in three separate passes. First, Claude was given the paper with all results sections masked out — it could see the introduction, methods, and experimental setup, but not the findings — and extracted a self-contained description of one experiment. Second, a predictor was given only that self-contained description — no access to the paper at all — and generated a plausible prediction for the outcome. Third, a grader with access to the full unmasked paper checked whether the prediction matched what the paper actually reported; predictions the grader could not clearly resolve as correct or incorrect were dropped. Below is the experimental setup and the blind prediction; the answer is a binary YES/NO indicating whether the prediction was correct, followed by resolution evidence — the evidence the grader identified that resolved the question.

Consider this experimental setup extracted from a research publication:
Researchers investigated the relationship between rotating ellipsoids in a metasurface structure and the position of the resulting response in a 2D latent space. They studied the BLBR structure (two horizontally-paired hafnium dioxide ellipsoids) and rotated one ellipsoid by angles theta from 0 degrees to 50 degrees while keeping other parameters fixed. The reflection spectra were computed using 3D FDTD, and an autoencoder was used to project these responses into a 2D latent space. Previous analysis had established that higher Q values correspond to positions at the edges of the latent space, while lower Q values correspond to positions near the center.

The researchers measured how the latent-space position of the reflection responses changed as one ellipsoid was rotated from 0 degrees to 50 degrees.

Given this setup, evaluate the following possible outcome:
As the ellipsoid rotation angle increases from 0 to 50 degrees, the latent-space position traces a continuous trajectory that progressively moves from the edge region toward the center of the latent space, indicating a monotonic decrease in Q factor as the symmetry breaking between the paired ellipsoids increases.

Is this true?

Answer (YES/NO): YES